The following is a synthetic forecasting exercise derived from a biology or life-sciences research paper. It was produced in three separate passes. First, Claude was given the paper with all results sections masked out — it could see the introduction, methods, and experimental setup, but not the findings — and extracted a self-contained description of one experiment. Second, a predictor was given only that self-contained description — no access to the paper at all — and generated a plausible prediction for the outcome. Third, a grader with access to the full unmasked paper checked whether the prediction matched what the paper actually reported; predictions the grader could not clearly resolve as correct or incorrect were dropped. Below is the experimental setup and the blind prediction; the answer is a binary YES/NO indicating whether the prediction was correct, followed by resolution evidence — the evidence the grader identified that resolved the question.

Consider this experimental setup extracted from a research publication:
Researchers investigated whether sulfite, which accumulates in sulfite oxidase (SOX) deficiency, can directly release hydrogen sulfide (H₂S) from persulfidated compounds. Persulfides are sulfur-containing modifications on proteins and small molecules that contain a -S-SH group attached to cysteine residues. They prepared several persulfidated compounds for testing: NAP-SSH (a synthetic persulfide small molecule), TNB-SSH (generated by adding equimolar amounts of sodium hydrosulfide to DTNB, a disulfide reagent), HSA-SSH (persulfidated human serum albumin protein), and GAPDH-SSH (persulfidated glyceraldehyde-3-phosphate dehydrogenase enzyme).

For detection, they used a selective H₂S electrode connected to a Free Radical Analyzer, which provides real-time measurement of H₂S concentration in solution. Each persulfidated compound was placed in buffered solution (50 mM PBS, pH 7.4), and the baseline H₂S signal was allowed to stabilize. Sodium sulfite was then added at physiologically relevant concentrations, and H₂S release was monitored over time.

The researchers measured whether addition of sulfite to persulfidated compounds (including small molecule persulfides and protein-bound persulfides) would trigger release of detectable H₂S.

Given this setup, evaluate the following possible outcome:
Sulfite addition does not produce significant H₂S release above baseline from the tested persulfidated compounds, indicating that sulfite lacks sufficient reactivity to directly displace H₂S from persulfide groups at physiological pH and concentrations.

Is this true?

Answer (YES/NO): NO